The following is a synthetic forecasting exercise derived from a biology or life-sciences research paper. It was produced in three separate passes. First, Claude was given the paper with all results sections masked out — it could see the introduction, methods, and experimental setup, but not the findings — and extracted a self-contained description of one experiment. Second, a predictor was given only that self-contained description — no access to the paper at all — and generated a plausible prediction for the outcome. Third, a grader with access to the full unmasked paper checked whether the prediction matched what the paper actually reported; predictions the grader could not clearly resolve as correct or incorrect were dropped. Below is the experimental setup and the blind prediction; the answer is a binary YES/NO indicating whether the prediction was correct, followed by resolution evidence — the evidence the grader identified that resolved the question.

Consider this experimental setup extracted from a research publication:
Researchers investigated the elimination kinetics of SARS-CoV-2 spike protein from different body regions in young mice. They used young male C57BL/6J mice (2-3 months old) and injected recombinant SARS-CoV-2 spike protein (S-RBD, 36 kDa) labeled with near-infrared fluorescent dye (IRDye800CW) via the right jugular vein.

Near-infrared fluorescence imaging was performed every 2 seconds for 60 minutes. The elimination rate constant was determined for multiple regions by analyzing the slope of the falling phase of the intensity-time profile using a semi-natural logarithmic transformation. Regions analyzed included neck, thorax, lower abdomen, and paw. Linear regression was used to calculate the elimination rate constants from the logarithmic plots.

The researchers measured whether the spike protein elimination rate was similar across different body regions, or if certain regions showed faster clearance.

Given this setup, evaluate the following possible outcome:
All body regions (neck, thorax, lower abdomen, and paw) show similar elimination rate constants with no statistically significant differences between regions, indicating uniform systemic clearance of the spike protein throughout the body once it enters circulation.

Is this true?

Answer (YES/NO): NO